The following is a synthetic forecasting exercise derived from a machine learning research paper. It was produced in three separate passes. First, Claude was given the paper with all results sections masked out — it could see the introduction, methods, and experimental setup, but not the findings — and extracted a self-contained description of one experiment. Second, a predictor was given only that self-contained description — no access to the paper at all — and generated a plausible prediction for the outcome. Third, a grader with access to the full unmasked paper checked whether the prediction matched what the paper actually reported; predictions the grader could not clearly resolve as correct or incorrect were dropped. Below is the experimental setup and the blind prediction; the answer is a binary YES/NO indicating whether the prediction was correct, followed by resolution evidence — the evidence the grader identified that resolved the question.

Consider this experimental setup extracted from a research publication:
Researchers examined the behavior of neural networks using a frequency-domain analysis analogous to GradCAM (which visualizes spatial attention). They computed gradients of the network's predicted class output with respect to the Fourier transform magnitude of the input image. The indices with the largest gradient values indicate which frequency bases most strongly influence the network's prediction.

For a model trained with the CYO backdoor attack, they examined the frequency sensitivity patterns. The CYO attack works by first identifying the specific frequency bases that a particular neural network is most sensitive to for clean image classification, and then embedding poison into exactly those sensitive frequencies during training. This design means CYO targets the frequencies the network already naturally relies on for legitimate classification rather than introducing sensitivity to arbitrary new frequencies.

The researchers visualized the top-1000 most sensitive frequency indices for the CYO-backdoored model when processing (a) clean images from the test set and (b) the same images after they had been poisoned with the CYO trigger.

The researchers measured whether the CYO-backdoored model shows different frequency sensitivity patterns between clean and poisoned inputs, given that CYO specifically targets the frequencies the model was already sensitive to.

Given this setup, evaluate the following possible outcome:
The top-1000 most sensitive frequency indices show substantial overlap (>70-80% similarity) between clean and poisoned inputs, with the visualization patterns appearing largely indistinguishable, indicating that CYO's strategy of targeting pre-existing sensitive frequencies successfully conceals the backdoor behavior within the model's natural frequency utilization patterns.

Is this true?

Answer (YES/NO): NO